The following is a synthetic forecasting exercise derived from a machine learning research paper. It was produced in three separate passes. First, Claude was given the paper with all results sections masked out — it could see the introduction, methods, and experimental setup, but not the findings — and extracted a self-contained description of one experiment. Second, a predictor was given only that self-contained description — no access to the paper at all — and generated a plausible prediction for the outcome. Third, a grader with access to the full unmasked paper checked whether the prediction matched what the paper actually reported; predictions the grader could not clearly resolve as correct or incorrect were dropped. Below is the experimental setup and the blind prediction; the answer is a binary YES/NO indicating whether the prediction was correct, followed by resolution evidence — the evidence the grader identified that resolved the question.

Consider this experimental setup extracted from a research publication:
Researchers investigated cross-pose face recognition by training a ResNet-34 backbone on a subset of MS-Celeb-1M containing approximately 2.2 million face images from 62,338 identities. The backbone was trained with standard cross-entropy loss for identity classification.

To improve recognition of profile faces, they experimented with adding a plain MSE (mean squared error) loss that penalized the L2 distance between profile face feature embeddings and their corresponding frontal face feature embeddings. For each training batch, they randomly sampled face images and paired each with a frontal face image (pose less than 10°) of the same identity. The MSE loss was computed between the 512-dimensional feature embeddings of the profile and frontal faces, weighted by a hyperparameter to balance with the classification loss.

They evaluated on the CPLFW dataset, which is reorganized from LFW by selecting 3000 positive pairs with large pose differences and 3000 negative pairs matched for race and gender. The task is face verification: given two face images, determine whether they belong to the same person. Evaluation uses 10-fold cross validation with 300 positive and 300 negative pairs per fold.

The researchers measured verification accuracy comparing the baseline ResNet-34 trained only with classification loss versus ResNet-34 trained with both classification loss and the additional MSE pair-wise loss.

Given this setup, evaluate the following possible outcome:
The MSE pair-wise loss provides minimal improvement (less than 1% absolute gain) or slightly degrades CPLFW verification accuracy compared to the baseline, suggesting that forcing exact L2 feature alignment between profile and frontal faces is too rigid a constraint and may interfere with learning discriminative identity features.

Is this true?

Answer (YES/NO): YES